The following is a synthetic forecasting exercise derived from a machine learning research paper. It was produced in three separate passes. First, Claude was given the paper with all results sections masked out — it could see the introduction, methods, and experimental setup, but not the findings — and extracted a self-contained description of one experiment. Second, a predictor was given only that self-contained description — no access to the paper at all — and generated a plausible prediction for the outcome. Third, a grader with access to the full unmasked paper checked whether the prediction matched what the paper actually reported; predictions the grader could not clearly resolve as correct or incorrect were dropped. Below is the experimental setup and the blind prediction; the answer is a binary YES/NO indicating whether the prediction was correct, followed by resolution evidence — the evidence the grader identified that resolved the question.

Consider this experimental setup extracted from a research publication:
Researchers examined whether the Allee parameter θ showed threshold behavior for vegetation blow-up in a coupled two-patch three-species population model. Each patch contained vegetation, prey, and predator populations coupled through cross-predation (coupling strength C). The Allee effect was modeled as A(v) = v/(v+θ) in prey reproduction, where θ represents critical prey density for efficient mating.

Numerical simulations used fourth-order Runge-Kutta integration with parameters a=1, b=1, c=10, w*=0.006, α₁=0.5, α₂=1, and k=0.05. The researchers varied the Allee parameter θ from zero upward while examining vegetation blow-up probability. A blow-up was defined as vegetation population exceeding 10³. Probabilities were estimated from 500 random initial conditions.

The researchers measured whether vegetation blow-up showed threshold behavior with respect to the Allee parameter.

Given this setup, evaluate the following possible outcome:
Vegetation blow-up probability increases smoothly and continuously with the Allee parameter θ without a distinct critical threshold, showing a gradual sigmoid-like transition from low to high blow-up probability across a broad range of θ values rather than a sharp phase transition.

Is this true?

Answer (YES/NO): NO